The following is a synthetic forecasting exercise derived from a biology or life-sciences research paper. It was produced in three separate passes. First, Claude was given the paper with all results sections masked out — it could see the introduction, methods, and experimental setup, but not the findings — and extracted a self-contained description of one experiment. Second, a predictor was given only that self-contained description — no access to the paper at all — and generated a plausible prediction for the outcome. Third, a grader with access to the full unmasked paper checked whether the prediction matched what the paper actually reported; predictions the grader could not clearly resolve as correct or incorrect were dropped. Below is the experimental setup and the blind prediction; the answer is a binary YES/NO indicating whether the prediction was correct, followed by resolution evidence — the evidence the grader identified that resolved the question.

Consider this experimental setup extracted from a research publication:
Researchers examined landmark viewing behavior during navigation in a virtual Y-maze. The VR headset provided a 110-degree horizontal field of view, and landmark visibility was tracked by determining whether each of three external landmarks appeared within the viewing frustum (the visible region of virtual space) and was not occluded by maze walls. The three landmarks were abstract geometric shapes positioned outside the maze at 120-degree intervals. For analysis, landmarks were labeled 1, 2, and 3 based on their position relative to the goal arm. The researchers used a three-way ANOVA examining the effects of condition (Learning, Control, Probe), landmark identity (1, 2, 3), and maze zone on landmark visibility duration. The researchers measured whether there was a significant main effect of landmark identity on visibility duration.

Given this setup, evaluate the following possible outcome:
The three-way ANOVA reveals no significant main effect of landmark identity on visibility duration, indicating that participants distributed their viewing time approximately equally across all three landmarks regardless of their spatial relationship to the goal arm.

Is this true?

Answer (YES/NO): NO